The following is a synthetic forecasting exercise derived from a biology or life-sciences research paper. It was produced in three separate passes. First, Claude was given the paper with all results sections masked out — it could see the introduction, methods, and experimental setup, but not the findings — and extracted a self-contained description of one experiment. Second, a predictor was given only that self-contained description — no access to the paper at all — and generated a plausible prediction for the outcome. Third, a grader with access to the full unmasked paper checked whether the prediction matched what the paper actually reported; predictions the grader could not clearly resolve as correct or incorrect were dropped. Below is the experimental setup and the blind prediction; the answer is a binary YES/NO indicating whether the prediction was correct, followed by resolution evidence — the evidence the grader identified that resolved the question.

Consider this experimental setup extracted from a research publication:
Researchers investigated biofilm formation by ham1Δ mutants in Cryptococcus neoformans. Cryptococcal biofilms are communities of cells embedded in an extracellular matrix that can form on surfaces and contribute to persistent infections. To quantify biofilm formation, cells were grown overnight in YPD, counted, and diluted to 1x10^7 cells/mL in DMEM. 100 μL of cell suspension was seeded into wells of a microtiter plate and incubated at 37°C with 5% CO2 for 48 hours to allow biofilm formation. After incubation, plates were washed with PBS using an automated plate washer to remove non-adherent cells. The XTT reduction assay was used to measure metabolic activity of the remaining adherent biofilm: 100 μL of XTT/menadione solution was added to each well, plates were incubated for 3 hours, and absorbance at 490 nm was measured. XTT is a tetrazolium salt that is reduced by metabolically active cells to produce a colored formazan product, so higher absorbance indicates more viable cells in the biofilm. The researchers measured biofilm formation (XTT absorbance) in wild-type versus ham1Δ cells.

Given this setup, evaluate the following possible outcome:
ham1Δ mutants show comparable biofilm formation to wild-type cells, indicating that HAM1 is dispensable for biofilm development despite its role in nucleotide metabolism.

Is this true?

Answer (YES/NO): NO